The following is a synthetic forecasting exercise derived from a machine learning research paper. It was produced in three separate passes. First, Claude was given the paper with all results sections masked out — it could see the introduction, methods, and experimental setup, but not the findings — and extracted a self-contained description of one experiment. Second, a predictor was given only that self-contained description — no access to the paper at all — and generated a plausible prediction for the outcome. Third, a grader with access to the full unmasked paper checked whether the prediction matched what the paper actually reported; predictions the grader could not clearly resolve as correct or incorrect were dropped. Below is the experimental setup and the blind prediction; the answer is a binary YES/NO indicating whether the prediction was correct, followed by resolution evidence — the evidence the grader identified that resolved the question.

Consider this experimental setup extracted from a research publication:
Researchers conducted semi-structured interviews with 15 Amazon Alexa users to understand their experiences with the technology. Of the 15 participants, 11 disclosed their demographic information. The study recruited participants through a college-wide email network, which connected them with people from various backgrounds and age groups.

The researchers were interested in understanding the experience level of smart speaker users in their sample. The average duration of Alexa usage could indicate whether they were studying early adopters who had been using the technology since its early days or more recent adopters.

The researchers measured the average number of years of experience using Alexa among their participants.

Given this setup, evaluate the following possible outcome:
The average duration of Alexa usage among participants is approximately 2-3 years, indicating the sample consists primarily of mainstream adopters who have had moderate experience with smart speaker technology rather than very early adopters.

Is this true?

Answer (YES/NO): NO